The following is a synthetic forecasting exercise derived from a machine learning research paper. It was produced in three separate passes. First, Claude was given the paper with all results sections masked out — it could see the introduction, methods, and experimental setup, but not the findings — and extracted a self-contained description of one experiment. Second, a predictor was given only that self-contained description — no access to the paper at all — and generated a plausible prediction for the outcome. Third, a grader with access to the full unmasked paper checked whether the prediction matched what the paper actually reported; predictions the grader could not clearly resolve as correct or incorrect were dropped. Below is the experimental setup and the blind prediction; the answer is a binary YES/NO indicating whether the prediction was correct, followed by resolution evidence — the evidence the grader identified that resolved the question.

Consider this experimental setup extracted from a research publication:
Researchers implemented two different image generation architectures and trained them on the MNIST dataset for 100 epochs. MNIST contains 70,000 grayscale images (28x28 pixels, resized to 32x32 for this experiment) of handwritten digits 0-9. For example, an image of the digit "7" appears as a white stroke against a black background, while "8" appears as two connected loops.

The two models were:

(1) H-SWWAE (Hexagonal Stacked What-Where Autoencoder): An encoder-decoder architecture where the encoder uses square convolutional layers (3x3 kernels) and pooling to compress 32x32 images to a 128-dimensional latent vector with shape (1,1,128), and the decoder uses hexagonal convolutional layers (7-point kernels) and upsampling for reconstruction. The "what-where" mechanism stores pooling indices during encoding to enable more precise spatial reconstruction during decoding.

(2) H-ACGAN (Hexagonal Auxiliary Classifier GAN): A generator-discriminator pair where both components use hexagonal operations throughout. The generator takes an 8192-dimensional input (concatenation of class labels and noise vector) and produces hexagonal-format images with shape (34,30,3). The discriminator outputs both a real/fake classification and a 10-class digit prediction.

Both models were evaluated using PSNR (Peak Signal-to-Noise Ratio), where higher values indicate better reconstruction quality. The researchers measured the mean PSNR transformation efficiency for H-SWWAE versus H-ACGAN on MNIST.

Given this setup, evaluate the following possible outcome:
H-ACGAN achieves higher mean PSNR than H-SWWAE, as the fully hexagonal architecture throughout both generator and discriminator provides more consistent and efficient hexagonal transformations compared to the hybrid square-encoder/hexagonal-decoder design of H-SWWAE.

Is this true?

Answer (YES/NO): NO